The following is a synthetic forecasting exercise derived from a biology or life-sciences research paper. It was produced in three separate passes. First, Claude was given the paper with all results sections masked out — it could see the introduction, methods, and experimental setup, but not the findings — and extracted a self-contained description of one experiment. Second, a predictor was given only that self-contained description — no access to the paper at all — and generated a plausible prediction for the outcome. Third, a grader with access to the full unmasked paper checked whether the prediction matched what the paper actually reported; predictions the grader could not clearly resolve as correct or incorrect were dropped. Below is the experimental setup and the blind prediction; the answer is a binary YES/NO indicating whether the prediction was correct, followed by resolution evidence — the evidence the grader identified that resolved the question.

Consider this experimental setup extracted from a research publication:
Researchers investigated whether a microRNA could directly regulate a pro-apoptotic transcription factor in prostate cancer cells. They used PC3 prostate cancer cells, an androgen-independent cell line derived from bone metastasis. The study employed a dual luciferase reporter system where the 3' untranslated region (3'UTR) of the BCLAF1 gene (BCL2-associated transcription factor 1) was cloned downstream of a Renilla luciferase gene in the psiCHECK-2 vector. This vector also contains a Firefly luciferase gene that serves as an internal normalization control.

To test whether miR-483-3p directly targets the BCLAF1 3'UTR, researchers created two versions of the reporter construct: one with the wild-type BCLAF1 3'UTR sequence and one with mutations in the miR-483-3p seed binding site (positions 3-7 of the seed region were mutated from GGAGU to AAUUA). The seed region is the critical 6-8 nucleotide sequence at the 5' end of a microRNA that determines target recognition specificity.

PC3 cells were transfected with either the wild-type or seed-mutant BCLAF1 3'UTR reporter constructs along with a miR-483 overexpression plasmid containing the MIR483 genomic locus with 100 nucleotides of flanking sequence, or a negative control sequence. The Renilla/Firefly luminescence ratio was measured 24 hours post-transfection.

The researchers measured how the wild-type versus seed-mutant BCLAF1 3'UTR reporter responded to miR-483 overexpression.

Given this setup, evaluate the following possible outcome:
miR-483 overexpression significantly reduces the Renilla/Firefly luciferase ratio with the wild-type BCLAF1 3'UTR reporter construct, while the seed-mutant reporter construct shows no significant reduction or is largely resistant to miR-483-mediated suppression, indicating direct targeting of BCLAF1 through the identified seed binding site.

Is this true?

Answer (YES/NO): NO